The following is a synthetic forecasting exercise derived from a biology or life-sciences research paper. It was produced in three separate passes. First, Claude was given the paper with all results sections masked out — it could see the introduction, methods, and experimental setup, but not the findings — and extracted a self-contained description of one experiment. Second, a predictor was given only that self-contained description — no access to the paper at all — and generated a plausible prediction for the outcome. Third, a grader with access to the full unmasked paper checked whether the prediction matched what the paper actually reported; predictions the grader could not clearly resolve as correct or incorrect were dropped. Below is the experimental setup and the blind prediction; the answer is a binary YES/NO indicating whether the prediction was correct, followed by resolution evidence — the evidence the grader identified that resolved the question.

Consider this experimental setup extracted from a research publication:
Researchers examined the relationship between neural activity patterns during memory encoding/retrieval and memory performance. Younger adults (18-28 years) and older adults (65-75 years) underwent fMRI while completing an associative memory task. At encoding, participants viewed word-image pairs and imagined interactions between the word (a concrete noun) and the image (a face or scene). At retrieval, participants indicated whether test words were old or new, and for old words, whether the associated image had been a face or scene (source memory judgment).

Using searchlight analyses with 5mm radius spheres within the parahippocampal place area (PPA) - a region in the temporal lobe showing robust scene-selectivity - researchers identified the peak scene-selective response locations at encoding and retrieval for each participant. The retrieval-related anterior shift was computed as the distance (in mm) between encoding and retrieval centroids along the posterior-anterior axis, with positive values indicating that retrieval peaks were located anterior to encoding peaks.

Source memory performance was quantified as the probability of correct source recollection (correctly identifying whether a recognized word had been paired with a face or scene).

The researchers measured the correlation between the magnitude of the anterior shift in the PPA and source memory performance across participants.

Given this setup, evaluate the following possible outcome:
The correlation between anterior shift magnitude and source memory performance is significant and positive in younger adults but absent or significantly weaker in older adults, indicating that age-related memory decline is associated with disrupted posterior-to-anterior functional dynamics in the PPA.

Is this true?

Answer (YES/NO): NO